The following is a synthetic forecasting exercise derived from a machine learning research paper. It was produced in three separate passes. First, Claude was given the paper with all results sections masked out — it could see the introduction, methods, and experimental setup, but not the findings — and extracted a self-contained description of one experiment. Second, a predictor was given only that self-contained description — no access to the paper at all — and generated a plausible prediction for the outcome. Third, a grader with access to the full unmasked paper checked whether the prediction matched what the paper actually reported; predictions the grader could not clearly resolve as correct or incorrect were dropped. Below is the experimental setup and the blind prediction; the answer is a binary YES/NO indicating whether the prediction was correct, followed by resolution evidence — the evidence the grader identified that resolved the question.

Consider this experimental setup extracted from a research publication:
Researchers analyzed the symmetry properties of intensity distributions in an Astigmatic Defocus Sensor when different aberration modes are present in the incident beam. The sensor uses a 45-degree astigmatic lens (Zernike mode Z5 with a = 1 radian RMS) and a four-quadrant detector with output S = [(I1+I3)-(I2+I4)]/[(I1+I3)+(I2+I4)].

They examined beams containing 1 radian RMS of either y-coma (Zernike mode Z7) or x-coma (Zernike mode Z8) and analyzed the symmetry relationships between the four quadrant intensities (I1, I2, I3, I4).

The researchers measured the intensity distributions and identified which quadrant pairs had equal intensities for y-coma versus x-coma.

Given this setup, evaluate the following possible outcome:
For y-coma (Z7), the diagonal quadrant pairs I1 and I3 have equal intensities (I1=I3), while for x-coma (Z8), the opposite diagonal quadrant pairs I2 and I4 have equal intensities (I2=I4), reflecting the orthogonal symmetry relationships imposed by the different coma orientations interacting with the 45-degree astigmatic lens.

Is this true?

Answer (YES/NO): NO